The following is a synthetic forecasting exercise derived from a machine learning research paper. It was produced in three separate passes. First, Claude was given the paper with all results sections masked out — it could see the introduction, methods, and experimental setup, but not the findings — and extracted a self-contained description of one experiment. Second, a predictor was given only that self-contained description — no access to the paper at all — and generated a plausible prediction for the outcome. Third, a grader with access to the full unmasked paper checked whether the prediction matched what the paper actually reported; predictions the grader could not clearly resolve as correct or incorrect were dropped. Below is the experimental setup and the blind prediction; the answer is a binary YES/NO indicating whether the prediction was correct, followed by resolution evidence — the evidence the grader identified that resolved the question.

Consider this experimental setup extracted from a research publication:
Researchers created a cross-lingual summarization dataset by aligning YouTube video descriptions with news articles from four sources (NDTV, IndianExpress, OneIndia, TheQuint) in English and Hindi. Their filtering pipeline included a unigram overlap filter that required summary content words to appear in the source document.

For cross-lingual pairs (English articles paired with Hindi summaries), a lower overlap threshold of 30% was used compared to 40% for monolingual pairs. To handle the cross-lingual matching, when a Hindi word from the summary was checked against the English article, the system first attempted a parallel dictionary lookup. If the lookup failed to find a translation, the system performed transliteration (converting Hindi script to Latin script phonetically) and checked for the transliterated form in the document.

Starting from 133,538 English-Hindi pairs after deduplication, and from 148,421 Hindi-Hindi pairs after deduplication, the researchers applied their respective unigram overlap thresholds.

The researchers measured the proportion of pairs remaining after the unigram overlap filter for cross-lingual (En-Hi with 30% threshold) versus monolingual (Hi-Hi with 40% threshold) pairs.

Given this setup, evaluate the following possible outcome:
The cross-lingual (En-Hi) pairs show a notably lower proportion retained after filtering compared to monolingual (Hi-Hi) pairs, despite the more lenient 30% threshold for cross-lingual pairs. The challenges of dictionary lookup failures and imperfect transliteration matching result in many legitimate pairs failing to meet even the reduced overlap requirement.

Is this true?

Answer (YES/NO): YES